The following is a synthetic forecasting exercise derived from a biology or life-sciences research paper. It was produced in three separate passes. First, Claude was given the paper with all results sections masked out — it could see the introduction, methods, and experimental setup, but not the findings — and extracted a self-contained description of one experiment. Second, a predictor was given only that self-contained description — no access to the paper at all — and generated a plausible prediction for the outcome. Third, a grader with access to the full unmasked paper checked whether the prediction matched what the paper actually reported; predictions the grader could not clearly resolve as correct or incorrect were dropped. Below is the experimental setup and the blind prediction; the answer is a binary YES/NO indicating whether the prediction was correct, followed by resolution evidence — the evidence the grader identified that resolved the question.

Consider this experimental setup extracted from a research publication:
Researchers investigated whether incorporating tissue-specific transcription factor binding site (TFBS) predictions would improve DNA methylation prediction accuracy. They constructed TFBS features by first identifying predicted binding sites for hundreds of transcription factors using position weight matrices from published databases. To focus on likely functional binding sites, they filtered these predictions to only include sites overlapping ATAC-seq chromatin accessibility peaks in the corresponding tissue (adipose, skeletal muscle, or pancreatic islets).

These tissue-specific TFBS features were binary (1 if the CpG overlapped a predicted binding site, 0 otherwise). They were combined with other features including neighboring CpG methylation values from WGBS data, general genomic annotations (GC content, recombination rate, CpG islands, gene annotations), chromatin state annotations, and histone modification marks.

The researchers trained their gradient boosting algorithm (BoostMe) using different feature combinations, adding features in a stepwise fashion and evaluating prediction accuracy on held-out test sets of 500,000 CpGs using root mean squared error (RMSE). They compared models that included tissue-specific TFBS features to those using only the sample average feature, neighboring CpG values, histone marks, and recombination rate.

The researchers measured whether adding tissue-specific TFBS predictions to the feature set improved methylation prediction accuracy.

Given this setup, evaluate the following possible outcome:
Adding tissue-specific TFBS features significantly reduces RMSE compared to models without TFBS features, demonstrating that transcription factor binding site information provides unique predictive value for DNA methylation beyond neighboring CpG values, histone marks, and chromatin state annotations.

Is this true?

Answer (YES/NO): NO